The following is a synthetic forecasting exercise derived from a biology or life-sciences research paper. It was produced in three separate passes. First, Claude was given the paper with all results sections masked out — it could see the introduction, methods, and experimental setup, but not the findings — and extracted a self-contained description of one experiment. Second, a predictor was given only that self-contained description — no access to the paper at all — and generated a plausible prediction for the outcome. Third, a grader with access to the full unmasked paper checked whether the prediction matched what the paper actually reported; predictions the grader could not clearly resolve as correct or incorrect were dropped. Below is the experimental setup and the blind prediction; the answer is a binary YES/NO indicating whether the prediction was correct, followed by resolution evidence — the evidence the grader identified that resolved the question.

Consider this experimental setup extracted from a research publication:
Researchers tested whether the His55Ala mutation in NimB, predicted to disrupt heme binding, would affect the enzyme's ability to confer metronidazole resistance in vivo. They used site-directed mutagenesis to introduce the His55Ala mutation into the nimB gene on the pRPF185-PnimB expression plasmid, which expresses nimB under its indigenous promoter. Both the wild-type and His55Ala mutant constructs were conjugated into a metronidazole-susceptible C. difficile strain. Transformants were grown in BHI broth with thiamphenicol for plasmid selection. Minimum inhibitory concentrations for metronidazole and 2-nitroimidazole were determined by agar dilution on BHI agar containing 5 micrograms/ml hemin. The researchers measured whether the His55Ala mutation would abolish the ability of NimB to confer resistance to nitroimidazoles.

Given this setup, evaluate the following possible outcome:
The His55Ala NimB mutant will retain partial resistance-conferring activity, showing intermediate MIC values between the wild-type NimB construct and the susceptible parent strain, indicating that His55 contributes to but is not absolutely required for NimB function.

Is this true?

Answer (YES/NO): NO